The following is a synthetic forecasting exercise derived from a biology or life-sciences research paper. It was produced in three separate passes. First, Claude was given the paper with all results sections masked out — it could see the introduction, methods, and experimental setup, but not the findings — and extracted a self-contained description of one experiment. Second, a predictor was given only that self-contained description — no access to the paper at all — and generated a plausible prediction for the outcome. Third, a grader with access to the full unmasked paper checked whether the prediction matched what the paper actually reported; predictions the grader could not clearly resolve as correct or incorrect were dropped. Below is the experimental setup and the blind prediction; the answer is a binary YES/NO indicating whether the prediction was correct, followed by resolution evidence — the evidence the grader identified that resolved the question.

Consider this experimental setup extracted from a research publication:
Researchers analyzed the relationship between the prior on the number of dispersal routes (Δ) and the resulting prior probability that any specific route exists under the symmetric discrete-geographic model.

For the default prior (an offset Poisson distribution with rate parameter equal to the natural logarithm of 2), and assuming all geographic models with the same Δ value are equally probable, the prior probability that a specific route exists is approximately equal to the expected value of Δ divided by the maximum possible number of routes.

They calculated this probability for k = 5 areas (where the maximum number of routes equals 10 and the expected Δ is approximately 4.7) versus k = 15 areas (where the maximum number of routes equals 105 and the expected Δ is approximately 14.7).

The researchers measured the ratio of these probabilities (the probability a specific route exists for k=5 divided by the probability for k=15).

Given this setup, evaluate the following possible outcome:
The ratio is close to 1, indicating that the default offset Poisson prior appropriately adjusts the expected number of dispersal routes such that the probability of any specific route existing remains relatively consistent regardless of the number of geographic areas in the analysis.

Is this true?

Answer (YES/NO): NO